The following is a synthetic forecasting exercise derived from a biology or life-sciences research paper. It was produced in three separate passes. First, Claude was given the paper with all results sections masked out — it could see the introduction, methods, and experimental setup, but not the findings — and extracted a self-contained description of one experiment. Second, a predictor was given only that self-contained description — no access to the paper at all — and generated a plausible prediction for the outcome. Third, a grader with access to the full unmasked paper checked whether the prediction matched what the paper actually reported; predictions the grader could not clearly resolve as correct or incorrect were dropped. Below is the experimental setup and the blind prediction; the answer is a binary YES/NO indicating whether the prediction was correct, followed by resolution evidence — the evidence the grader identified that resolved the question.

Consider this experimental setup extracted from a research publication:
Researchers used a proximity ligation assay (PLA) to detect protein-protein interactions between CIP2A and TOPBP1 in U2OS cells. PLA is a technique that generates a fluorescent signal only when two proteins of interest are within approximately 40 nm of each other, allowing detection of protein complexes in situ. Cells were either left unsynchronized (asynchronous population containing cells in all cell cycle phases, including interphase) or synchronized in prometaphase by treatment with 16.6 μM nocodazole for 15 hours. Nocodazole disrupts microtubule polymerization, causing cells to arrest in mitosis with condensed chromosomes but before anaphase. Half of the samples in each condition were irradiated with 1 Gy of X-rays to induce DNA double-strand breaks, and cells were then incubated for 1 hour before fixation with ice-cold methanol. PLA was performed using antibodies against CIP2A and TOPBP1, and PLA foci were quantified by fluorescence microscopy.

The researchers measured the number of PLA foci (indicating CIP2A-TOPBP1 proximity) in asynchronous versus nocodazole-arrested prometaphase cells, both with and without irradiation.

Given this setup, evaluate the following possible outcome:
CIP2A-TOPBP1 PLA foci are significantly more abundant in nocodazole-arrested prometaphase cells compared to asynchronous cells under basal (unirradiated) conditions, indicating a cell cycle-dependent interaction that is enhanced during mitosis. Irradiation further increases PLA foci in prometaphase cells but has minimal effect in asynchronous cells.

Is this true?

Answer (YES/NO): YES